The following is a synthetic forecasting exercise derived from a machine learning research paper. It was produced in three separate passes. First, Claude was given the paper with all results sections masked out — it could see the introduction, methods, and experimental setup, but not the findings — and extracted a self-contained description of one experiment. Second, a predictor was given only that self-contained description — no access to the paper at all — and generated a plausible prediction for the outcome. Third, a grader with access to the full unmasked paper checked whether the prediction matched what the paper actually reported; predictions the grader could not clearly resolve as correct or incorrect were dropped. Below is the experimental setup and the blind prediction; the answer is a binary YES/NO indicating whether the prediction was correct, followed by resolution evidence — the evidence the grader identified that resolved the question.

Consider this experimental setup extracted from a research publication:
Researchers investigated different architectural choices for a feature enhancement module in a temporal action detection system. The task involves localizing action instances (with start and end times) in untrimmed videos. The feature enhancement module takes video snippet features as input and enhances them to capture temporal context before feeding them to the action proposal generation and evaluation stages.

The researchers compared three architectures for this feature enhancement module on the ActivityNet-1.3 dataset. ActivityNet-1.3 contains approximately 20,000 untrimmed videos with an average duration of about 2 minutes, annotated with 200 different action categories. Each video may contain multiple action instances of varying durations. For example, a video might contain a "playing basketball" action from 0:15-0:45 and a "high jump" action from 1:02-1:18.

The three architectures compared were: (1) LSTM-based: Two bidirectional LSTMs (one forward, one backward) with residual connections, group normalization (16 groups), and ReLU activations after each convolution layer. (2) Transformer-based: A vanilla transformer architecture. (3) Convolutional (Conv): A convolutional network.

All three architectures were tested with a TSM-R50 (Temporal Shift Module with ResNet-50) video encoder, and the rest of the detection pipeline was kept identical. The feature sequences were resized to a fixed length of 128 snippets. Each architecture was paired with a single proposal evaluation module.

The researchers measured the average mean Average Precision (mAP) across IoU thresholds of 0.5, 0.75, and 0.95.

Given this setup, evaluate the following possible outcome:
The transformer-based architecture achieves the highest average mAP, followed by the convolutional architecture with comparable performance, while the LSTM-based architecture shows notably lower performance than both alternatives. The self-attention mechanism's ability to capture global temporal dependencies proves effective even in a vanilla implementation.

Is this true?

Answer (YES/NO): NO